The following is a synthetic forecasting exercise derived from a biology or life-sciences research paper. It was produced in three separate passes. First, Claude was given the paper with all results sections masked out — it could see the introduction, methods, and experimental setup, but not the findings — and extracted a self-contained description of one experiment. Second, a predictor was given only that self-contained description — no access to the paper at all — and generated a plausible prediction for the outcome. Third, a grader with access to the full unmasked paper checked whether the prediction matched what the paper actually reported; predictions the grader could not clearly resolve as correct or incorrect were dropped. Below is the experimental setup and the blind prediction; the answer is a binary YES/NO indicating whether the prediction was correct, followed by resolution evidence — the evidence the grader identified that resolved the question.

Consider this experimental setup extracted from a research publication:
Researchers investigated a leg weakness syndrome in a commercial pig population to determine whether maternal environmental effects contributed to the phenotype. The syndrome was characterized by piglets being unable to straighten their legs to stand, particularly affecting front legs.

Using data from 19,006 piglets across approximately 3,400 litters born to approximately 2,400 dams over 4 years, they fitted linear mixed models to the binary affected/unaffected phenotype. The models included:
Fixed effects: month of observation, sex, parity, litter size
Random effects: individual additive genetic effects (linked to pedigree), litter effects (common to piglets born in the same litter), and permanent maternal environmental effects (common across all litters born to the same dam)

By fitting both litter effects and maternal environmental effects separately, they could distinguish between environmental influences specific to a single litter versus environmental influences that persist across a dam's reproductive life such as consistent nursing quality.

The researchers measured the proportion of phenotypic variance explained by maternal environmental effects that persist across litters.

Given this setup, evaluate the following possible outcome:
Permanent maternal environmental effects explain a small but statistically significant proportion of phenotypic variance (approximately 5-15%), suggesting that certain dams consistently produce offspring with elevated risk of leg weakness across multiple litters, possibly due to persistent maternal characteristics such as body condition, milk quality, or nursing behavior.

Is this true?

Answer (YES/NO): NO